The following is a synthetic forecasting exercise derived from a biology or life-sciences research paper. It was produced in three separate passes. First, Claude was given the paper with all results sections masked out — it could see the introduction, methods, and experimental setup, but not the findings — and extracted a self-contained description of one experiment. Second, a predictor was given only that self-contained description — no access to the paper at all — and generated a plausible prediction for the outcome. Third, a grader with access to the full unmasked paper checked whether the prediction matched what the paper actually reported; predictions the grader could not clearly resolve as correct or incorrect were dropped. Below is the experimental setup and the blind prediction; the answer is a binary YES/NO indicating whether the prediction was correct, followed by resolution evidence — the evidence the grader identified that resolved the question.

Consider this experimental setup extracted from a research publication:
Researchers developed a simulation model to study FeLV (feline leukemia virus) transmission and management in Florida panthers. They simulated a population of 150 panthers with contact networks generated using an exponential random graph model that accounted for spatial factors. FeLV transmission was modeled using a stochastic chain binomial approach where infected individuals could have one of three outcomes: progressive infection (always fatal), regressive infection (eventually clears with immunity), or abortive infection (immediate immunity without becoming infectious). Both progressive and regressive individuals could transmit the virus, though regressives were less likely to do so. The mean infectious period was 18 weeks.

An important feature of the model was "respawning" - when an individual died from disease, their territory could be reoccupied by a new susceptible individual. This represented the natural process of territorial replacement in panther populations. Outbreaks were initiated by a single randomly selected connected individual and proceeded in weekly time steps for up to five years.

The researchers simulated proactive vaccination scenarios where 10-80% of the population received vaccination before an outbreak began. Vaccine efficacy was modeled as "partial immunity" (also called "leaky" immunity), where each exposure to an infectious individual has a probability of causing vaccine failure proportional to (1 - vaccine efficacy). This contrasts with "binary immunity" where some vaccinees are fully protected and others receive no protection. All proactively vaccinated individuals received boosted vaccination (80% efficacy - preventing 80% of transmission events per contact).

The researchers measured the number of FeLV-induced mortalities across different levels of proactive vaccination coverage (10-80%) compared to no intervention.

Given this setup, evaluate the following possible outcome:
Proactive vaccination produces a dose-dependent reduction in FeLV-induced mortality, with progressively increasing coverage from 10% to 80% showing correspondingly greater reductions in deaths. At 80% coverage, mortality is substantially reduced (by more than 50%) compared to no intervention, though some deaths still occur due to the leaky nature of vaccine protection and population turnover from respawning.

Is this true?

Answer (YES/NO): NO